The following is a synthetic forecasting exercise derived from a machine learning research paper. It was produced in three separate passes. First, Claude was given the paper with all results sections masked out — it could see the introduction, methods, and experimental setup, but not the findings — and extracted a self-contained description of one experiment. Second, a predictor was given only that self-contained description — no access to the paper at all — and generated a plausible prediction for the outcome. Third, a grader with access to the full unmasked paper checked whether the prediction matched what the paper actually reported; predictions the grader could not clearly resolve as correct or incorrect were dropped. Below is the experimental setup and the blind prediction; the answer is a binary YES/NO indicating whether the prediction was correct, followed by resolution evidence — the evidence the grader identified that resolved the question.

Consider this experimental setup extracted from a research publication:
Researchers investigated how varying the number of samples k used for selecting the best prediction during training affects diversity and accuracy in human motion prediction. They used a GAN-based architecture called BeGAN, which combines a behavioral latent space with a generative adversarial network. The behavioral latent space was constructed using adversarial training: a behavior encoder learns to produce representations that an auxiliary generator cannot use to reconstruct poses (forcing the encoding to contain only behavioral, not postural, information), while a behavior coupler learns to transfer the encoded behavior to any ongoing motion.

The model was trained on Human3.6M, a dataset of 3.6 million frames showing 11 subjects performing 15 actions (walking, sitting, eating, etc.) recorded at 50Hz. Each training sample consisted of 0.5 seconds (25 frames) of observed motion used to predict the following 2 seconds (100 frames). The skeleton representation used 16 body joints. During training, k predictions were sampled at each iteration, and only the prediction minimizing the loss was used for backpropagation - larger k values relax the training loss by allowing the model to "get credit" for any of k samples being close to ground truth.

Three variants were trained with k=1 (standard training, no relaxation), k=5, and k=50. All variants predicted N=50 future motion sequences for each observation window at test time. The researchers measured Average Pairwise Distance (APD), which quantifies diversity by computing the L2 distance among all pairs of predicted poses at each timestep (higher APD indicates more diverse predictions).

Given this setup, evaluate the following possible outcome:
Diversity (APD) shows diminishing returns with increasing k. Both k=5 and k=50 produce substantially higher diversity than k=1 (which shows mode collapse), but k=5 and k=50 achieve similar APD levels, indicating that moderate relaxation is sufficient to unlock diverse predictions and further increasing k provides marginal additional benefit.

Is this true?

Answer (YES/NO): NO